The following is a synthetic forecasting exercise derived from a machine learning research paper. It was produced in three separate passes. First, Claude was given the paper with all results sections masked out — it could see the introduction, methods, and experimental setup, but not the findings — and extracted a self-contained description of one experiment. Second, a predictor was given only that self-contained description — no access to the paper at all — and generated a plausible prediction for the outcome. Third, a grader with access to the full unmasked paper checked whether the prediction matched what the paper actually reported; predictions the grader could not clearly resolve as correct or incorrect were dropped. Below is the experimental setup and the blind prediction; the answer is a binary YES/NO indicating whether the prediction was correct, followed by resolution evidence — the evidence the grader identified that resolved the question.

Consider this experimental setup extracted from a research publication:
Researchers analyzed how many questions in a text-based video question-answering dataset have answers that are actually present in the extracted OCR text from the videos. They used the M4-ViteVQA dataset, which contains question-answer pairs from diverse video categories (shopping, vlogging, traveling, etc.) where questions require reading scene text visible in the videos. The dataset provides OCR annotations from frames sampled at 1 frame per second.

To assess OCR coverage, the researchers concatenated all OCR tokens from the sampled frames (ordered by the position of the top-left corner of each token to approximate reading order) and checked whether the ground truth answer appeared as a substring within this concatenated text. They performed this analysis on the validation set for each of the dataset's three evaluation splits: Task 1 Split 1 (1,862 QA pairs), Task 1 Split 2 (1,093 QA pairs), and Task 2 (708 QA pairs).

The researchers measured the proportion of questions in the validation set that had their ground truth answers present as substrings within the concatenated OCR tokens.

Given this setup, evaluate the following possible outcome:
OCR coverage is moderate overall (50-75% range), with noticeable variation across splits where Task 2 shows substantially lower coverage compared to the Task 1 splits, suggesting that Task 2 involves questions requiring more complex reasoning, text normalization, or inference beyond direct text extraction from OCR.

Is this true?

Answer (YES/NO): NO